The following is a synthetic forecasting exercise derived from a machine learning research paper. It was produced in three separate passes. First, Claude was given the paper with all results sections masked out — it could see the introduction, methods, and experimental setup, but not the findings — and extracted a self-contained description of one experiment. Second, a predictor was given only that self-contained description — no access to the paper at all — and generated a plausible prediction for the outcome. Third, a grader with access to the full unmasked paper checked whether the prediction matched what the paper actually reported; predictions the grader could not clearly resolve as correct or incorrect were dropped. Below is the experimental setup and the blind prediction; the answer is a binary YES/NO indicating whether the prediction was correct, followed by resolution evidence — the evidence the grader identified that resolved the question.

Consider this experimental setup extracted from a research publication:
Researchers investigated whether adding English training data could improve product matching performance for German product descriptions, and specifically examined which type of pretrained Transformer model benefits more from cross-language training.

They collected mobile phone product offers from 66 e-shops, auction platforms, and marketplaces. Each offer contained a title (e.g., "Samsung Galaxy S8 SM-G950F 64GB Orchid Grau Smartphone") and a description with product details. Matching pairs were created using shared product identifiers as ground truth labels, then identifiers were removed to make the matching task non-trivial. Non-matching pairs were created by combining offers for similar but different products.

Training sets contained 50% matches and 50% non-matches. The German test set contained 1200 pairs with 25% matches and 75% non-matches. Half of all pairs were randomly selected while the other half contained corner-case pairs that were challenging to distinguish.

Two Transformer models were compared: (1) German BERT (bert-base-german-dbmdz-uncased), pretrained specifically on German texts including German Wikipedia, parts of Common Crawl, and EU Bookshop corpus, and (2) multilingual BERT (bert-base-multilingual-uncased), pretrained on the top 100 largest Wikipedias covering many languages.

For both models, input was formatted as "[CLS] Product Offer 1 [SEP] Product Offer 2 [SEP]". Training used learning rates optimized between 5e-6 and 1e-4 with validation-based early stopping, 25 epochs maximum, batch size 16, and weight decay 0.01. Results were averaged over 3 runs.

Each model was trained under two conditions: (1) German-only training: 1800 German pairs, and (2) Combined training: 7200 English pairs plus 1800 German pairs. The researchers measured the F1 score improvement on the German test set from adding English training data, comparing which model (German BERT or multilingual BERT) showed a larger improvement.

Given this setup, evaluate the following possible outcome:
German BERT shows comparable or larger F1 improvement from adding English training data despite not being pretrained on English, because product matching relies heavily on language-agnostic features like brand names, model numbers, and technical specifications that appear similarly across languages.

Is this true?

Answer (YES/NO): YES